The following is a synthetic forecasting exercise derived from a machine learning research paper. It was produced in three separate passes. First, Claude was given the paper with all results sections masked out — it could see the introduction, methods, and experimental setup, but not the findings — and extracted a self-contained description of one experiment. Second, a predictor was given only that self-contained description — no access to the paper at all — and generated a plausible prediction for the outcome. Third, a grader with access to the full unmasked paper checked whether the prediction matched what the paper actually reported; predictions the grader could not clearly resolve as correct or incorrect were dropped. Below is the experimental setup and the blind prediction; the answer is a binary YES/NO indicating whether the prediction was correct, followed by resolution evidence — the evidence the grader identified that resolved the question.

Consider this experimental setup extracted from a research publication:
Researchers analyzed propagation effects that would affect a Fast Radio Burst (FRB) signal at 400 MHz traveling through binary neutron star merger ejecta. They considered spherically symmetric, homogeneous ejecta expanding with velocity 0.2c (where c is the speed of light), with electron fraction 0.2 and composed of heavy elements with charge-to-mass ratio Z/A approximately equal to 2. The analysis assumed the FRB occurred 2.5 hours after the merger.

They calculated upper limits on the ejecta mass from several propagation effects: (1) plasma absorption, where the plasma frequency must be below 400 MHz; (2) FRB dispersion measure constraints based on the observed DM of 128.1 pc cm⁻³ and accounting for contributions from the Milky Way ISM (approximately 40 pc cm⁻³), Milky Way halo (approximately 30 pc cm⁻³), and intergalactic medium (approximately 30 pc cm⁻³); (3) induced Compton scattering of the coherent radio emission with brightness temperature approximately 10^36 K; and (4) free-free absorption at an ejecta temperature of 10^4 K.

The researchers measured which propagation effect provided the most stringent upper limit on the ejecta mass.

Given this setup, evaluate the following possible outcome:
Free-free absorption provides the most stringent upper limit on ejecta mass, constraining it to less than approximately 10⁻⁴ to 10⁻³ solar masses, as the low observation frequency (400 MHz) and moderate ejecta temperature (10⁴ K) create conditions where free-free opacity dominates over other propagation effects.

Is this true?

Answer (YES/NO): NO